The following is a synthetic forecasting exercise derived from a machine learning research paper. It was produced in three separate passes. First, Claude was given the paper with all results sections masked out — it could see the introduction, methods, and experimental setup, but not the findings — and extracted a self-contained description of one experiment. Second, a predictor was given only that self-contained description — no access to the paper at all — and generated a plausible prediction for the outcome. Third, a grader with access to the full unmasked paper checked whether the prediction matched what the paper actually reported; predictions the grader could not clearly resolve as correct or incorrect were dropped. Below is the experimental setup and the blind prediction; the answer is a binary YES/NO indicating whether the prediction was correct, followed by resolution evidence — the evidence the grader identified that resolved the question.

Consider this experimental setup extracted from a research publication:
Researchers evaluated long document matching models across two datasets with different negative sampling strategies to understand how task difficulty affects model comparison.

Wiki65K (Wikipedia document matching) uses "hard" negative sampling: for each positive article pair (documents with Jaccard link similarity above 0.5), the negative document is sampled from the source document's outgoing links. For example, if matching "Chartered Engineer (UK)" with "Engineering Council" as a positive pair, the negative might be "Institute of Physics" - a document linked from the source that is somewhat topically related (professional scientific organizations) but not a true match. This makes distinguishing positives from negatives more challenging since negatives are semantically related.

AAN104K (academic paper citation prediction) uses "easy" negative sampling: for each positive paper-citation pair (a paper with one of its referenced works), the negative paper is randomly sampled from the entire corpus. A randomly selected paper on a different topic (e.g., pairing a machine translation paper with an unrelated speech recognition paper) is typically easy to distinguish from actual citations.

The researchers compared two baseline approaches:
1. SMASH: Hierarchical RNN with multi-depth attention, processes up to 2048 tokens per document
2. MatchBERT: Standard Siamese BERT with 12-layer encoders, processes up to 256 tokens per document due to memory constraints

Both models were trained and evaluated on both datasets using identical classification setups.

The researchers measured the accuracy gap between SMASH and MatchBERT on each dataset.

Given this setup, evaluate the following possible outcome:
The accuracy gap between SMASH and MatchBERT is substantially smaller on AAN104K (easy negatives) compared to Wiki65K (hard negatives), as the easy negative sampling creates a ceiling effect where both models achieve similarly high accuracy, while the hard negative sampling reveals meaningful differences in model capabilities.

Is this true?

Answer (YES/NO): NO